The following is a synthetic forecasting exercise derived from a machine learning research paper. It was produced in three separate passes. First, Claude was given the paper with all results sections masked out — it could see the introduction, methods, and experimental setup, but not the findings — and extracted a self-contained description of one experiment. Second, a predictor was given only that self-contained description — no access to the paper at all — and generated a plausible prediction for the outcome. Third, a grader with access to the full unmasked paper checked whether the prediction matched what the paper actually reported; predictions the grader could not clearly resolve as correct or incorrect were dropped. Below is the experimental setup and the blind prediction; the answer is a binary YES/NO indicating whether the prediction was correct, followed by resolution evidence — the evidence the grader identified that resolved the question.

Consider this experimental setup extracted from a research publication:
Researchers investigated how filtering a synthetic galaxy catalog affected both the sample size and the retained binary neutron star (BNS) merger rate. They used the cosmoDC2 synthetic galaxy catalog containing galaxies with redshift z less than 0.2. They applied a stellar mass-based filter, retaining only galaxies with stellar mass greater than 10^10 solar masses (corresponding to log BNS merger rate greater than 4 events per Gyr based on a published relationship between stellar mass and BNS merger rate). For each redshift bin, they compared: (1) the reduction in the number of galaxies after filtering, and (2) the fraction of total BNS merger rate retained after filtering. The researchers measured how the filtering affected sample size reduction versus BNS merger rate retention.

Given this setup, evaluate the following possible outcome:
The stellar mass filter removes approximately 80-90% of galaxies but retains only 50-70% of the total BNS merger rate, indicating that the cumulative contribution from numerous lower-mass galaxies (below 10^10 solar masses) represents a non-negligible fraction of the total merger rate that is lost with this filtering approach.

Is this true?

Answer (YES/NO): NO